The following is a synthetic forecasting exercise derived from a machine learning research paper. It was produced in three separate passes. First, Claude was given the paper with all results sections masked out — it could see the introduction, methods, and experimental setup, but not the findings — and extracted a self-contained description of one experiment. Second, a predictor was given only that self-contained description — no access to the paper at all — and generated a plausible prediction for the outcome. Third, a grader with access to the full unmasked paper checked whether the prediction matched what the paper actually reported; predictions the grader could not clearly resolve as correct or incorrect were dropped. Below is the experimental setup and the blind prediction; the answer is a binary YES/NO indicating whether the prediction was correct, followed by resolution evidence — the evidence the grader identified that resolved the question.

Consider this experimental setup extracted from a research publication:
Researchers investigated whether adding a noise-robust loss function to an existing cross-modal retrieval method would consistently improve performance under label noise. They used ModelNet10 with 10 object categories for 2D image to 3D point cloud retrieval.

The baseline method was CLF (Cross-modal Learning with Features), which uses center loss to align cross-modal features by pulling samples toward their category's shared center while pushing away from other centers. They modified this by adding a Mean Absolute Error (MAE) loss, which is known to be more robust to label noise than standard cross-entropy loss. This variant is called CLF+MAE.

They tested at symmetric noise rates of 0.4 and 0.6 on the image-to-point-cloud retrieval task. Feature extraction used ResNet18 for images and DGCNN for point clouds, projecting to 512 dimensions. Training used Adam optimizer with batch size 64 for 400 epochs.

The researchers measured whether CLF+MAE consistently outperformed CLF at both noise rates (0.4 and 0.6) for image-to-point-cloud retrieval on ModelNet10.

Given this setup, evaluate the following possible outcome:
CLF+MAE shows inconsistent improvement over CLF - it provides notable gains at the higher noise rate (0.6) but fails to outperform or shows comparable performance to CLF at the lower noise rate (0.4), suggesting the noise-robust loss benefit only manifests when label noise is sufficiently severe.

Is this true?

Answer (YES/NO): YES